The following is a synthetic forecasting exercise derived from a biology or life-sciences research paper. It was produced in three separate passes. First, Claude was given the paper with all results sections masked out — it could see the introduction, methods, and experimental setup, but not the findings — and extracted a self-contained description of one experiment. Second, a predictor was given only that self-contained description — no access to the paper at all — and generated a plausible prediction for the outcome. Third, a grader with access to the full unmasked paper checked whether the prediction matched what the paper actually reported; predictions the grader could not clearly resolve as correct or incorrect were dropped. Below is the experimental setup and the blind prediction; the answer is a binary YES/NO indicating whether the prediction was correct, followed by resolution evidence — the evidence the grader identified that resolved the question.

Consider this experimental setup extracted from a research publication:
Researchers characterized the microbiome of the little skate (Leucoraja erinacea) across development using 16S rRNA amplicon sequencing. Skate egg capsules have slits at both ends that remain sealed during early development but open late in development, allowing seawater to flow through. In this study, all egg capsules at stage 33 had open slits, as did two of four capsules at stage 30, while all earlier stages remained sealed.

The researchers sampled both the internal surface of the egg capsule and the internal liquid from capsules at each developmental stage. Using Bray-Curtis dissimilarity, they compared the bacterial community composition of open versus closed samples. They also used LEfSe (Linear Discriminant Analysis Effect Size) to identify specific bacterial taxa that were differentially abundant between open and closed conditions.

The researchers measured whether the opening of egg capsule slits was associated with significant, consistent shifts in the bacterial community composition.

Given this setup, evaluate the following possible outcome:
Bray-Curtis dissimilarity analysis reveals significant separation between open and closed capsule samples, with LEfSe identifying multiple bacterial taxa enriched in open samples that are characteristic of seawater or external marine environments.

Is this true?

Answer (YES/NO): NO